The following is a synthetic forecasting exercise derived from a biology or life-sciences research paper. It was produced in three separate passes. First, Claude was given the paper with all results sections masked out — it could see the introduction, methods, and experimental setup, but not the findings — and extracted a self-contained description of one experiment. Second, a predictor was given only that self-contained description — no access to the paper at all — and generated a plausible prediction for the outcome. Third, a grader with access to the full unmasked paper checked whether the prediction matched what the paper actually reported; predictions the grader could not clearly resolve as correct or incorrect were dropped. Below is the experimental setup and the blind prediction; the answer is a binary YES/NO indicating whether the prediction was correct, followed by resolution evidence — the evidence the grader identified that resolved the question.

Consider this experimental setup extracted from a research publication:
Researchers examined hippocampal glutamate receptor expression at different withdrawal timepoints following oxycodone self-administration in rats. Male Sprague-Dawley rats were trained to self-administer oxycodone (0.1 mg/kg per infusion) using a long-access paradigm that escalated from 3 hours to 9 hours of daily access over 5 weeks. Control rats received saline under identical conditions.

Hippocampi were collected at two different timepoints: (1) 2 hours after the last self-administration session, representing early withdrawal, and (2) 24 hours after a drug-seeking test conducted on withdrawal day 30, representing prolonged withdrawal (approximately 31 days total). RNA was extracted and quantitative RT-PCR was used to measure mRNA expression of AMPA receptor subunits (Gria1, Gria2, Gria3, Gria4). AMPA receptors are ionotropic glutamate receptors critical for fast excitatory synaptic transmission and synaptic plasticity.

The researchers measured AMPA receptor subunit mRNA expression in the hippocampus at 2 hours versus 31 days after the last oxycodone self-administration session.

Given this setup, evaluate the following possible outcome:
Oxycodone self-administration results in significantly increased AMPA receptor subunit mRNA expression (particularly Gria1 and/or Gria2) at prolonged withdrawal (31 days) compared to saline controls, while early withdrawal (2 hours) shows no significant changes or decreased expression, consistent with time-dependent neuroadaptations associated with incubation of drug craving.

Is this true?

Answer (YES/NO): YES